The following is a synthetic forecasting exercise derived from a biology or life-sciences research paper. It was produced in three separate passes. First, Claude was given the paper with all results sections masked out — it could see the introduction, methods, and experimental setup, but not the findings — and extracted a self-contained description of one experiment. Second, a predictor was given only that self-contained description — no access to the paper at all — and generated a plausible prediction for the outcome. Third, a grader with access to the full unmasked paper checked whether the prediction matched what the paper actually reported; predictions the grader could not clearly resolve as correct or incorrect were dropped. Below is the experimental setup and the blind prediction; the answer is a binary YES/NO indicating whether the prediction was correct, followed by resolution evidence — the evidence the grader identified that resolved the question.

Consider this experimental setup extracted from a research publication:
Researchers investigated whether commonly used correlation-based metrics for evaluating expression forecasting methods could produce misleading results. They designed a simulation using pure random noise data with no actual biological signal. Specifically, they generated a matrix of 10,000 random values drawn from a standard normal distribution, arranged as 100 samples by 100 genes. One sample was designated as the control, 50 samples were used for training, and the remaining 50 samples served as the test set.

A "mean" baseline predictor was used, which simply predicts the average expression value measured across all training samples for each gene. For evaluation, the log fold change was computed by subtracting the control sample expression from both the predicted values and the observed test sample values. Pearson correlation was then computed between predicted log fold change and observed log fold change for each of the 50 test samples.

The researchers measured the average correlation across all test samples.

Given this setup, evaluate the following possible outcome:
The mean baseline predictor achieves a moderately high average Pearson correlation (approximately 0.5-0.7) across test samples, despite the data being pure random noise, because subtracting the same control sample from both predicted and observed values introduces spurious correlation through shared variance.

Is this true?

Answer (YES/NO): YES